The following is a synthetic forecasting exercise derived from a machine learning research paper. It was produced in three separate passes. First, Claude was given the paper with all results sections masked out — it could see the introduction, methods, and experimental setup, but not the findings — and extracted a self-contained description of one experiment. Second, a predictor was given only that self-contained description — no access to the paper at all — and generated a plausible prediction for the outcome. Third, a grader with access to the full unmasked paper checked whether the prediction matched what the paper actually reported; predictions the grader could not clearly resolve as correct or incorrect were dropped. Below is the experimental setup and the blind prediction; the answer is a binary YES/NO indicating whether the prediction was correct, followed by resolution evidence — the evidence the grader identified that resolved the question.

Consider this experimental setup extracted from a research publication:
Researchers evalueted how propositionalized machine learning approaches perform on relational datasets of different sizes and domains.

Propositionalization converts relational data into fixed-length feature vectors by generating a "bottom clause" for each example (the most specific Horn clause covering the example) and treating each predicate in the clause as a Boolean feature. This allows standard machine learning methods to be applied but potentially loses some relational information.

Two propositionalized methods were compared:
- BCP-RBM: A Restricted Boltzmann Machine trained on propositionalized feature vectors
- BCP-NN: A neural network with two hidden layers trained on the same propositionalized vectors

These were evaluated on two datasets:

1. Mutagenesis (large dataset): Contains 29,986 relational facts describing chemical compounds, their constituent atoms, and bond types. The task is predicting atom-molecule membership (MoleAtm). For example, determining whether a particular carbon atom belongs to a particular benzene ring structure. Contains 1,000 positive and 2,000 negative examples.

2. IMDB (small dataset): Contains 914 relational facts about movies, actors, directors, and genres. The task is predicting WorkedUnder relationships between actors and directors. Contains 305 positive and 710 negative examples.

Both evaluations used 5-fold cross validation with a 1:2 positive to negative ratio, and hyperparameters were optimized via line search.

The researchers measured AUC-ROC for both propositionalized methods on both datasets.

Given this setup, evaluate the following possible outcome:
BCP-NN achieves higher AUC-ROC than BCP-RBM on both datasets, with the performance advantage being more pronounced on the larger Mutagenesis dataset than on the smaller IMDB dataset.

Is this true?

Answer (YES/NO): NO